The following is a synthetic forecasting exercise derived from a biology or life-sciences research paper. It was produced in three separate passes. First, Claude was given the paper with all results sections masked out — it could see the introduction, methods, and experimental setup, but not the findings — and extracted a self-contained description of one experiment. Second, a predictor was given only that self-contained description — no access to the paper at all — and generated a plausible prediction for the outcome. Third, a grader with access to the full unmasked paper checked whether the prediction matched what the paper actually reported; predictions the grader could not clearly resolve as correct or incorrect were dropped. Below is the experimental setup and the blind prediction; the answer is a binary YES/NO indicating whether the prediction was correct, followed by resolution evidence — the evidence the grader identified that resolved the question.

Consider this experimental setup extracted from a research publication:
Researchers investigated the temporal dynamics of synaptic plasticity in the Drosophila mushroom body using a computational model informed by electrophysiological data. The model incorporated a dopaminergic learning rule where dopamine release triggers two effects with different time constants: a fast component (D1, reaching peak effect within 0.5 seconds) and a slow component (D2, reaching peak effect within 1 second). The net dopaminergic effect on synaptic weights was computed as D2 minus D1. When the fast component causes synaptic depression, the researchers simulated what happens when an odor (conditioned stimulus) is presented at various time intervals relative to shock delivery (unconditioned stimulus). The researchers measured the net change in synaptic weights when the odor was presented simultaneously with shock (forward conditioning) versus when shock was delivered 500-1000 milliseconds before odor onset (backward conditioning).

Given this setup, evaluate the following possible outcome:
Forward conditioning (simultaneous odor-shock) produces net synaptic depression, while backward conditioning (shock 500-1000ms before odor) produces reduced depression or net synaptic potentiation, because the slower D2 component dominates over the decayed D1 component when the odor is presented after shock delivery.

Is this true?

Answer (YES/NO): YES